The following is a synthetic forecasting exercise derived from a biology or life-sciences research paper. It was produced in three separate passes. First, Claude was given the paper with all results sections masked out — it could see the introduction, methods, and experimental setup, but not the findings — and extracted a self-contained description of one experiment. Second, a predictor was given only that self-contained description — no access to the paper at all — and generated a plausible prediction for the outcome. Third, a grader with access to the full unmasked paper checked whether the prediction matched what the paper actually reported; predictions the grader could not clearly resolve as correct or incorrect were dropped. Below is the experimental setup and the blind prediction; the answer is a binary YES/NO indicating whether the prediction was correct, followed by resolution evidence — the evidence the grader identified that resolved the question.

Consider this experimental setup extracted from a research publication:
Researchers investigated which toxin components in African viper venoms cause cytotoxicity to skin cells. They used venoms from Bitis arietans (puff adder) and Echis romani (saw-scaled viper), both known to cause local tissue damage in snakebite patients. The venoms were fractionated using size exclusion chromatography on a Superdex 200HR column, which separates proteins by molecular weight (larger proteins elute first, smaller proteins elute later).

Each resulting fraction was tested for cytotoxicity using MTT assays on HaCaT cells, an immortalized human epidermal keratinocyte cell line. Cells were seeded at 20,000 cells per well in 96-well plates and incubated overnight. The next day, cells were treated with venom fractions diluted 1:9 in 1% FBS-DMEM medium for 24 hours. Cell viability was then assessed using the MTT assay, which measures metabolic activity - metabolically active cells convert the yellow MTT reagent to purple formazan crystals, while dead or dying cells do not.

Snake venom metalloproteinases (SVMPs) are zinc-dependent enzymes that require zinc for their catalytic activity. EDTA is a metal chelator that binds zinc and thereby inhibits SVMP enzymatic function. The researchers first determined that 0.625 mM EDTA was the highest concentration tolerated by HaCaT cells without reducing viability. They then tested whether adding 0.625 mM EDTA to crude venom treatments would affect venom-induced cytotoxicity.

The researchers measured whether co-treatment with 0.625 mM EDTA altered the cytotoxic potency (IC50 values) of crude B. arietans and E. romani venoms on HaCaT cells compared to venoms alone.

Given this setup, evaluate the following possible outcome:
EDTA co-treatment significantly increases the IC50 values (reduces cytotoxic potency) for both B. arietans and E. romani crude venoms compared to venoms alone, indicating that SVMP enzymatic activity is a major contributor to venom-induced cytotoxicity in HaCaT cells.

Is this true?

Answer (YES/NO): YES